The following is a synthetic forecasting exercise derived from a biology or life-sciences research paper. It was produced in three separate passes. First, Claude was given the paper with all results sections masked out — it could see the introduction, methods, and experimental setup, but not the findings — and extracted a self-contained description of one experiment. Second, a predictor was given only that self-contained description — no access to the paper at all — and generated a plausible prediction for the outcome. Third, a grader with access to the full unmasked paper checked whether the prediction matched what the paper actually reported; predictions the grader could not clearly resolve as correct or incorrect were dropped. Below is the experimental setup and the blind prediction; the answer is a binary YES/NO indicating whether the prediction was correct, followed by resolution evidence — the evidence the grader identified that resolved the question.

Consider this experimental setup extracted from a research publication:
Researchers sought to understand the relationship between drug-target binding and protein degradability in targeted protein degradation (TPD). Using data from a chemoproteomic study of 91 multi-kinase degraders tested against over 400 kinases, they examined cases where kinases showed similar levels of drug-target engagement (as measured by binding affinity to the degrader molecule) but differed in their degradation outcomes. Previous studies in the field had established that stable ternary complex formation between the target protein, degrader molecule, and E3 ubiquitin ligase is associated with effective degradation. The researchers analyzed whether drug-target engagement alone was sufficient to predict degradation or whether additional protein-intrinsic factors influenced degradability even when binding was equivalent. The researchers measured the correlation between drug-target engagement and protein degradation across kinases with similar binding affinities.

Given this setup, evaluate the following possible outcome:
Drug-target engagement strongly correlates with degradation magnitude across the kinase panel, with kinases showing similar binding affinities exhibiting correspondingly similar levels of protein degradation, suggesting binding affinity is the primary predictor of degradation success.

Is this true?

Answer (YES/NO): NO